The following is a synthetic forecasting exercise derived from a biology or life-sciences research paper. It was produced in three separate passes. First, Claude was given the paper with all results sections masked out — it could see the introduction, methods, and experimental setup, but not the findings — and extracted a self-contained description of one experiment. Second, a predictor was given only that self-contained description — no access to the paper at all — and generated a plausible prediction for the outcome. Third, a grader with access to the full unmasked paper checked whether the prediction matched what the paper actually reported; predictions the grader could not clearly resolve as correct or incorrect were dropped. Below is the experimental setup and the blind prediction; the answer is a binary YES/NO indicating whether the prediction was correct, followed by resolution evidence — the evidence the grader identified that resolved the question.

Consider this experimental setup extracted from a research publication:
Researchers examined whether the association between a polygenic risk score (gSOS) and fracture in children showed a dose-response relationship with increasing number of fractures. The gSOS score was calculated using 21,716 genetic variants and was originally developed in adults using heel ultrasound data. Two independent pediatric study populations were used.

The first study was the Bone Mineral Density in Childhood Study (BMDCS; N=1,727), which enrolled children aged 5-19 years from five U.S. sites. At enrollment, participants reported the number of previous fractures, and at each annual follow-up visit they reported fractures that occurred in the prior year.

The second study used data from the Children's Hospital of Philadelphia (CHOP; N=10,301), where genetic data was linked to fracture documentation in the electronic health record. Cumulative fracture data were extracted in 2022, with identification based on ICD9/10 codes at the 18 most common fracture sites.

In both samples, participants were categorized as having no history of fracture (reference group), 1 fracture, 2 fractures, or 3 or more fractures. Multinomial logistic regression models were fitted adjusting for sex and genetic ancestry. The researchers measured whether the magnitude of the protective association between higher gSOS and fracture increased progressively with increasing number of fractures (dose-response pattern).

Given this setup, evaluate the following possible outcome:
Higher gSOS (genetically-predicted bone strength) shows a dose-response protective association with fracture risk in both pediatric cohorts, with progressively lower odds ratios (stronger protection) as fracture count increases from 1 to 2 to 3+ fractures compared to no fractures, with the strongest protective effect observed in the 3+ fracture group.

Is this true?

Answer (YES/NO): NO